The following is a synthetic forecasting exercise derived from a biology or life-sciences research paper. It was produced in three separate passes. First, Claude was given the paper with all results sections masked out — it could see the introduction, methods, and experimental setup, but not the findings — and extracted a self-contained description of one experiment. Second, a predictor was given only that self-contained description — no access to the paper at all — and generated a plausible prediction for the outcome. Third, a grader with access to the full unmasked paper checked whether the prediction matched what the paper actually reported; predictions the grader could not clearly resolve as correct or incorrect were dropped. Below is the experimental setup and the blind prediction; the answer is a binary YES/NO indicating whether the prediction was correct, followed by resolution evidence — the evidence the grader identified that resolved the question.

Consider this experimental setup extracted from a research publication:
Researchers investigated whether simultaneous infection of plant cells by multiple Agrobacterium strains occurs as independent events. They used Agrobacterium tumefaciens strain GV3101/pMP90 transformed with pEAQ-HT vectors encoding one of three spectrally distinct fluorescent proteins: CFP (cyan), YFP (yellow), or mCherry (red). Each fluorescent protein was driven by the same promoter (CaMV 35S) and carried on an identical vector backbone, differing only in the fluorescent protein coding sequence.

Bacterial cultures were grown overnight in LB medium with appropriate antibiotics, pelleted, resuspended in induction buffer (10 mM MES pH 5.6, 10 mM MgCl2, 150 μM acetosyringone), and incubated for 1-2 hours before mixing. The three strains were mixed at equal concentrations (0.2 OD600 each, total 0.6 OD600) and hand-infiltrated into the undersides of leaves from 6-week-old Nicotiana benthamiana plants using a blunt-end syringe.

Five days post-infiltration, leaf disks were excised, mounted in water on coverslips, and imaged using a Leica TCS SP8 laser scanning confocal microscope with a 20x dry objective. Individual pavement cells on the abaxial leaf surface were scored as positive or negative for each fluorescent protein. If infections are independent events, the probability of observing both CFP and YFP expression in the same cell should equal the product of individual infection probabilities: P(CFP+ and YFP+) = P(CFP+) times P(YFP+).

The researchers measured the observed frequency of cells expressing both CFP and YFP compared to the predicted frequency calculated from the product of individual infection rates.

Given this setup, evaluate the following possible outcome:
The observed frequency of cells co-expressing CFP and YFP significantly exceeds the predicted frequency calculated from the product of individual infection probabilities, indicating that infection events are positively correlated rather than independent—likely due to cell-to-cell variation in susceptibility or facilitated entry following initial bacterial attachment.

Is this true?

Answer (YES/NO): NO